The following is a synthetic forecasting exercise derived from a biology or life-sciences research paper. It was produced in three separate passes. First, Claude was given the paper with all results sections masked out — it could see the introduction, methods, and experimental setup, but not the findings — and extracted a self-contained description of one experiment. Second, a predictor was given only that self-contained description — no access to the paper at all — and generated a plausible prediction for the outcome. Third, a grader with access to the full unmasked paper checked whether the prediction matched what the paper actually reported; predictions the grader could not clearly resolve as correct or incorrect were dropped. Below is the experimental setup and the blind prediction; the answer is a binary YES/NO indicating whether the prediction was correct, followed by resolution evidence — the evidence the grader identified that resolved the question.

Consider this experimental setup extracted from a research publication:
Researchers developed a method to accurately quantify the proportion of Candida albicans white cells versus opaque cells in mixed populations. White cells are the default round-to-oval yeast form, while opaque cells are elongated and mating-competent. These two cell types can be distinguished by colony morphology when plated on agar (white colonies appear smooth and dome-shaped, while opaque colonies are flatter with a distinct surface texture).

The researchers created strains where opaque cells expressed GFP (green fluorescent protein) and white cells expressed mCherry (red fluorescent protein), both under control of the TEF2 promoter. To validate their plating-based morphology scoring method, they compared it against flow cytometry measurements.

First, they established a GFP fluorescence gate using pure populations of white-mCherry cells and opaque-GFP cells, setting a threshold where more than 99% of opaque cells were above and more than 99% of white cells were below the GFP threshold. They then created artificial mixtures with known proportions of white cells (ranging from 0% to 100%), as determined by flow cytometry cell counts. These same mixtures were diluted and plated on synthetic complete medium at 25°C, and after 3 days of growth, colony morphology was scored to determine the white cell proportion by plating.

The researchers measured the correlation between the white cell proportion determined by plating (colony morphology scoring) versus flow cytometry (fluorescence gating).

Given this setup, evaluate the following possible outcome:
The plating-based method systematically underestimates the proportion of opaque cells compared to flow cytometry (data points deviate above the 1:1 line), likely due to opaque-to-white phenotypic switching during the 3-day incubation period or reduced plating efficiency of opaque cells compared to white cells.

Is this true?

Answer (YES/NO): NO